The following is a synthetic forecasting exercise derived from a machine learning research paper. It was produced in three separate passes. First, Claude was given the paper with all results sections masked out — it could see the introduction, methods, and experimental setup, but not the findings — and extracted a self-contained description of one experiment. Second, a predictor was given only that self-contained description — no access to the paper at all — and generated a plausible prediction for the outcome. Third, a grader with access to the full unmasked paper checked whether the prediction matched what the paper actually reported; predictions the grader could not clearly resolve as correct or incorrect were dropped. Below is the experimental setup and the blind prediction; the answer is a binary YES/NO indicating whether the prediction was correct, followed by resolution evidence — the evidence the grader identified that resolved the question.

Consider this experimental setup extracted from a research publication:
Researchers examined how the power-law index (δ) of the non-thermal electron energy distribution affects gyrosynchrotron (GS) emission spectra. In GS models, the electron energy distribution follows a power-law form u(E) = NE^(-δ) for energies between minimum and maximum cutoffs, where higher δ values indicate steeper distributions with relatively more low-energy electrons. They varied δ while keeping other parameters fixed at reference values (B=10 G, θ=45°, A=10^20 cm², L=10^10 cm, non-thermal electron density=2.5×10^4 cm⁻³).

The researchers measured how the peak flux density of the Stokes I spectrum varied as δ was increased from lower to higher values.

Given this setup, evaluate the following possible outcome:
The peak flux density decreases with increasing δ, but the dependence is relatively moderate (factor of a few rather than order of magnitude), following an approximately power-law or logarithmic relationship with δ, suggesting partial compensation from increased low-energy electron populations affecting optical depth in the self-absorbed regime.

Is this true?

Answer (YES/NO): NO